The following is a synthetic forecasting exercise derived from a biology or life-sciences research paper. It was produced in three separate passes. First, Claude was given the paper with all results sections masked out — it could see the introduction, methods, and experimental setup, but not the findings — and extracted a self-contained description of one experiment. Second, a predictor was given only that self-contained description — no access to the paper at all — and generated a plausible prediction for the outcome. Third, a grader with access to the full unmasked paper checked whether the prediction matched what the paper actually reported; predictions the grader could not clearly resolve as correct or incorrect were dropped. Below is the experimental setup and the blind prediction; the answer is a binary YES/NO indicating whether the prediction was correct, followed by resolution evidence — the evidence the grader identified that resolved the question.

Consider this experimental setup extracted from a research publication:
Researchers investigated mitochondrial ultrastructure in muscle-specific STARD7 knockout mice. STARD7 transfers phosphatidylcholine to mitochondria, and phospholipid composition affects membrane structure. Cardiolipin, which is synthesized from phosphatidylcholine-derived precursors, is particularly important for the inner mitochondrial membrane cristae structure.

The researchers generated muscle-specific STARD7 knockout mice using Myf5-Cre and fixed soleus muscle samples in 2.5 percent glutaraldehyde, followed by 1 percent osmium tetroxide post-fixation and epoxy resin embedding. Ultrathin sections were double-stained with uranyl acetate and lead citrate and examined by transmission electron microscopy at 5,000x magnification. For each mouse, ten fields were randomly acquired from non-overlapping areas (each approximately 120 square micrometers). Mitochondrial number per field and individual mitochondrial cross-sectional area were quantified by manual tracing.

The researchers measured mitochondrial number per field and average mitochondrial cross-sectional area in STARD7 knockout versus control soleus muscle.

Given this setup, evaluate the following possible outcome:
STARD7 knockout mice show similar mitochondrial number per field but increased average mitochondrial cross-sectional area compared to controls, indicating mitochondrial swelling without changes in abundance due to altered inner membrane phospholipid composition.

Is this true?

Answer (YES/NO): YES